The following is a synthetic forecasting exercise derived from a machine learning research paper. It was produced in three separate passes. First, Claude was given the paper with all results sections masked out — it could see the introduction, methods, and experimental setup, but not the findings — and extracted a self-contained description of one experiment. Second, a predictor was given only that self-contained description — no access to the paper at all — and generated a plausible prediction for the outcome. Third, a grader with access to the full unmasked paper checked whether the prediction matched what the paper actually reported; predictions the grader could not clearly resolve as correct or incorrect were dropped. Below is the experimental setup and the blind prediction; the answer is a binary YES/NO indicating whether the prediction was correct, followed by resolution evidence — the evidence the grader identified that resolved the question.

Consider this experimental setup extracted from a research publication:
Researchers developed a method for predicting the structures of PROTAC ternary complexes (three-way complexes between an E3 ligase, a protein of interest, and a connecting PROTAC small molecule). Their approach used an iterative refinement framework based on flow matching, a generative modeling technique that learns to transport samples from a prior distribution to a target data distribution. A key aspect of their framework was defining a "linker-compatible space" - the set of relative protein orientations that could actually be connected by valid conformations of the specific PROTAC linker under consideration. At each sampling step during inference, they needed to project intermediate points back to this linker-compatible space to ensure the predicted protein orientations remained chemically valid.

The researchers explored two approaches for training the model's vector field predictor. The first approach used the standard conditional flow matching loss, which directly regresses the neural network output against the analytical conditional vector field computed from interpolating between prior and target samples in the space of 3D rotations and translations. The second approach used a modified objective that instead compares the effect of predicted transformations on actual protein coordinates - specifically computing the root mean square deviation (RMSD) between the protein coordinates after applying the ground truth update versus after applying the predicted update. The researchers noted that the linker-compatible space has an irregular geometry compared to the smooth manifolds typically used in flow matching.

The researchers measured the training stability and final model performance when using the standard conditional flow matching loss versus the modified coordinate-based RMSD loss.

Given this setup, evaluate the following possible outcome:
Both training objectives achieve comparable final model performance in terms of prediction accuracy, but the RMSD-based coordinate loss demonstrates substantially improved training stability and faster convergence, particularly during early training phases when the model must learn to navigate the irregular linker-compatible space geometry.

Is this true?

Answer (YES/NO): NO